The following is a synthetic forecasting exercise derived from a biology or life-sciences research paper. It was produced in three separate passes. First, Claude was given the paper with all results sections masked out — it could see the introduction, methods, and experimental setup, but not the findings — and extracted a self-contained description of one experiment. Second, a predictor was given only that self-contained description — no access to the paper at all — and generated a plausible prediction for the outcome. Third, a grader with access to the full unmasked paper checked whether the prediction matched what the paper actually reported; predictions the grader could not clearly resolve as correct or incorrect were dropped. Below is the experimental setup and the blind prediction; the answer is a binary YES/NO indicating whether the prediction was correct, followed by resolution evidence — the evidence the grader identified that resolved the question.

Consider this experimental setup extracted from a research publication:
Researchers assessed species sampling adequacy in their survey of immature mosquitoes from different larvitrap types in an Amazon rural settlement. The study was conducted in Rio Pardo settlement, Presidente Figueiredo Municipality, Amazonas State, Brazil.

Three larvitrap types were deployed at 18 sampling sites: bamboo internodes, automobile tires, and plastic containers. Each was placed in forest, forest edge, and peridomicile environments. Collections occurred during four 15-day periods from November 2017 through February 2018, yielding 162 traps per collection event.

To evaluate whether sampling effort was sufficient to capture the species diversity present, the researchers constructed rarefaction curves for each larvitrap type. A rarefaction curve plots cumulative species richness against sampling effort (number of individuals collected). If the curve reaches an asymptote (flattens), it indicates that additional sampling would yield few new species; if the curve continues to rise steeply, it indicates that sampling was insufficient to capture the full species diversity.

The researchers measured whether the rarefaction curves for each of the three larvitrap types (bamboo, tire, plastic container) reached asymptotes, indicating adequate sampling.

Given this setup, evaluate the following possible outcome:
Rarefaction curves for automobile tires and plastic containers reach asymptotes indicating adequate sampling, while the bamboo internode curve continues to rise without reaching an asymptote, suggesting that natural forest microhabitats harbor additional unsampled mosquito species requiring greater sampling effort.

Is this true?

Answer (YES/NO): NO